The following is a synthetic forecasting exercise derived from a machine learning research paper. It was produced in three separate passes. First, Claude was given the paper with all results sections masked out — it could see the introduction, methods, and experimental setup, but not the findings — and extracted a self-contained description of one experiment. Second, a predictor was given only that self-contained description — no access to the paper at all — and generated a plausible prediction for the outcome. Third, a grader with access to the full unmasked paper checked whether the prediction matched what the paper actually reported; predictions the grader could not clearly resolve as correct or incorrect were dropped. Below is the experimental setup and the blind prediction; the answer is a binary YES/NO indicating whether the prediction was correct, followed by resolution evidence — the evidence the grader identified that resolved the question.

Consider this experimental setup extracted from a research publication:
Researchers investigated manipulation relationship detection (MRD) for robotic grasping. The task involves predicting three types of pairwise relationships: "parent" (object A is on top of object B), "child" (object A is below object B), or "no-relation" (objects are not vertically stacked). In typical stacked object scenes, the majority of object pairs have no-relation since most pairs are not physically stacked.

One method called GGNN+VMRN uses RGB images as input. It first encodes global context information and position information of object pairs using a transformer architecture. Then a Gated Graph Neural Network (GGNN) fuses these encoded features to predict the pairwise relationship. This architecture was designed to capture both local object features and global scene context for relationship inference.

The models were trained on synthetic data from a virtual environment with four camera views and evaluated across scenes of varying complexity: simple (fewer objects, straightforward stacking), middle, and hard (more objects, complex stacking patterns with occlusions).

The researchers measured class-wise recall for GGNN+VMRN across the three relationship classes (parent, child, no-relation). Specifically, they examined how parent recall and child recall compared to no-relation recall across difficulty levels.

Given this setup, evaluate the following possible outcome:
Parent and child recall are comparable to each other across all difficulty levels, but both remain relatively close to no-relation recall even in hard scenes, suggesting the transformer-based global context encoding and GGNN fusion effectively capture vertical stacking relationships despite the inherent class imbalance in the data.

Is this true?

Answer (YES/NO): NO